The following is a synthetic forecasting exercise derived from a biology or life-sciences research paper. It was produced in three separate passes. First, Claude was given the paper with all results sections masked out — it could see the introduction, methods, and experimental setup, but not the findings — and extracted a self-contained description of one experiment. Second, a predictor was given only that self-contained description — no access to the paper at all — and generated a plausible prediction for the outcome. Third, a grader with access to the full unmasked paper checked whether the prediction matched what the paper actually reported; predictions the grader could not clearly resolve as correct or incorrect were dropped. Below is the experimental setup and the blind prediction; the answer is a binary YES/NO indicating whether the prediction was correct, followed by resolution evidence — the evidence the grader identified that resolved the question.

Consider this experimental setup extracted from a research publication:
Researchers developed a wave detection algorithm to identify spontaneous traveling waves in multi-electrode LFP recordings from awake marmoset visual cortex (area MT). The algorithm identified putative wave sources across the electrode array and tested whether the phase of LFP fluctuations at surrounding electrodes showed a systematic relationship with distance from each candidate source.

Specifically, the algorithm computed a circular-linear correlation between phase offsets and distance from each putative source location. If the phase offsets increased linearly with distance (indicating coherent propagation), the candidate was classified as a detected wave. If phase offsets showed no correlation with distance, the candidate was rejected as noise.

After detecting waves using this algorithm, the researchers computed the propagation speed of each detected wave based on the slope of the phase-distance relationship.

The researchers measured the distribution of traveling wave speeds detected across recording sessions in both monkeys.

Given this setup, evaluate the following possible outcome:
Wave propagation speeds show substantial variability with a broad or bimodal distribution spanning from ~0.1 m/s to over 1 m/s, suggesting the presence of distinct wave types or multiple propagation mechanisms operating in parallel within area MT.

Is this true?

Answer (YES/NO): NO